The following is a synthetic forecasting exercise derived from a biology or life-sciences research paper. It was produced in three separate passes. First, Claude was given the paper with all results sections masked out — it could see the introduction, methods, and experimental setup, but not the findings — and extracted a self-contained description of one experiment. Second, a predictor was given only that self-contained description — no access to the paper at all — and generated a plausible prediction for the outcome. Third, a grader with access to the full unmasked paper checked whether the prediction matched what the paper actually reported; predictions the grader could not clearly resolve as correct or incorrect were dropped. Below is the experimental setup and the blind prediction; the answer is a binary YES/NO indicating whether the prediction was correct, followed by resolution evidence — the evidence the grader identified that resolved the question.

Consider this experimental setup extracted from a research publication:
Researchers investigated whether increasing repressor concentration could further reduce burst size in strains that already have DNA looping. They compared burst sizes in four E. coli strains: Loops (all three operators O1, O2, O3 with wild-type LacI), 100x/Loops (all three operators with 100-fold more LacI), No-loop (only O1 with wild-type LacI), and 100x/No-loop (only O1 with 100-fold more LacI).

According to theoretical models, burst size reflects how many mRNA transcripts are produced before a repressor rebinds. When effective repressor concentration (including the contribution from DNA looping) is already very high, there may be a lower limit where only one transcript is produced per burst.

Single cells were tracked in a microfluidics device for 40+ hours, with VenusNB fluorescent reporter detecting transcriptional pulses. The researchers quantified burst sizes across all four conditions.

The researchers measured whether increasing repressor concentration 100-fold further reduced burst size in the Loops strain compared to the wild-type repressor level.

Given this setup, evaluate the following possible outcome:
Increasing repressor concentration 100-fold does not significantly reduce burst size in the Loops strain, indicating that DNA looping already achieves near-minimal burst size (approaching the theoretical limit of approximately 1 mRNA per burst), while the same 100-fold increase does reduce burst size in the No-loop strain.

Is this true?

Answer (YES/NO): YES